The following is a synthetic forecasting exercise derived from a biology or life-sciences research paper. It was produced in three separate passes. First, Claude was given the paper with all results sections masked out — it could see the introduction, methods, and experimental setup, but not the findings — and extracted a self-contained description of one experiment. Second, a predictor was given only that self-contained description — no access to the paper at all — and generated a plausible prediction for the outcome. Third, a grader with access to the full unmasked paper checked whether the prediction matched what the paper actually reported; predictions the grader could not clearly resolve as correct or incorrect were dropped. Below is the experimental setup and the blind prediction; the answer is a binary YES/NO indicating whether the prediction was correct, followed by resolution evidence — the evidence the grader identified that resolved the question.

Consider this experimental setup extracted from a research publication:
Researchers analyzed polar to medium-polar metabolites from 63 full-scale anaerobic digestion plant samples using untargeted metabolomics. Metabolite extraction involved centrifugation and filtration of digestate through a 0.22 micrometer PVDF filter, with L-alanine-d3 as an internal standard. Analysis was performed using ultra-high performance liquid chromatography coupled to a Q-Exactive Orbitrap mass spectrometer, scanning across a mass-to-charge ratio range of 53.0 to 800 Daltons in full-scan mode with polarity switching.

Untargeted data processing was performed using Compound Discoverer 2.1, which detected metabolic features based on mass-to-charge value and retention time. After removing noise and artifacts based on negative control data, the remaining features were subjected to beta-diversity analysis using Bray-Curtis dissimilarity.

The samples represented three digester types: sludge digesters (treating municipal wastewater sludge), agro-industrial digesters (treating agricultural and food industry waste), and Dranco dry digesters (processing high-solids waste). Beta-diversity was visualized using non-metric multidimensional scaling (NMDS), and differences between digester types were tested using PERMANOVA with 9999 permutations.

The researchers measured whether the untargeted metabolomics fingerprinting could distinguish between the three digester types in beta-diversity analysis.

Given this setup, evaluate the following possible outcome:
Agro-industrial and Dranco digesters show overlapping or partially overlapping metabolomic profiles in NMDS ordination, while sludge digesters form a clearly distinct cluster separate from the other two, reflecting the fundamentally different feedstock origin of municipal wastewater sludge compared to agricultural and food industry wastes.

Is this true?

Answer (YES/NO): NO